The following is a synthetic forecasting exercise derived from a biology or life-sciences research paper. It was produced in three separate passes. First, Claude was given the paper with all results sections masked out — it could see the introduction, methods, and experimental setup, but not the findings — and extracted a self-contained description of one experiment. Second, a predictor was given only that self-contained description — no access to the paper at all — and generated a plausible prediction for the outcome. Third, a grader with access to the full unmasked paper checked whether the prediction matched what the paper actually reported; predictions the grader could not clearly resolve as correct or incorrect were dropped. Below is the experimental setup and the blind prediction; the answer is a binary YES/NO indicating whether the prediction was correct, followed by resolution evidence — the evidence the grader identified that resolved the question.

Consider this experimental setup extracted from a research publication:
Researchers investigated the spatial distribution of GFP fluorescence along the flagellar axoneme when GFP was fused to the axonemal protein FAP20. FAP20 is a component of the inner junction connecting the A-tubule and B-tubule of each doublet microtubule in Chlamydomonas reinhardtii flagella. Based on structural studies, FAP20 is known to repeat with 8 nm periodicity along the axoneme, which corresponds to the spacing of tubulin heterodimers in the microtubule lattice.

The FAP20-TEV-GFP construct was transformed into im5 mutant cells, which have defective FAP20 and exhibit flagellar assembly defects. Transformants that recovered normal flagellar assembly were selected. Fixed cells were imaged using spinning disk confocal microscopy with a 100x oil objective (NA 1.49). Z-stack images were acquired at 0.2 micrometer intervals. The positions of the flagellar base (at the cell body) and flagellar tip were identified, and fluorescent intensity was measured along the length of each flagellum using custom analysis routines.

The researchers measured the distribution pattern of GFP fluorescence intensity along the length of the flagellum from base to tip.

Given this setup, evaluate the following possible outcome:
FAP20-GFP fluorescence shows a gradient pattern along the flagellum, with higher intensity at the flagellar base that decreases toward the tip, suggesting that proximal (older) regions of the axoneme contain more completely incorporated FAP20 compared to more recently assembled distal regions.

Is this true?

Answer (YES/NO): NO